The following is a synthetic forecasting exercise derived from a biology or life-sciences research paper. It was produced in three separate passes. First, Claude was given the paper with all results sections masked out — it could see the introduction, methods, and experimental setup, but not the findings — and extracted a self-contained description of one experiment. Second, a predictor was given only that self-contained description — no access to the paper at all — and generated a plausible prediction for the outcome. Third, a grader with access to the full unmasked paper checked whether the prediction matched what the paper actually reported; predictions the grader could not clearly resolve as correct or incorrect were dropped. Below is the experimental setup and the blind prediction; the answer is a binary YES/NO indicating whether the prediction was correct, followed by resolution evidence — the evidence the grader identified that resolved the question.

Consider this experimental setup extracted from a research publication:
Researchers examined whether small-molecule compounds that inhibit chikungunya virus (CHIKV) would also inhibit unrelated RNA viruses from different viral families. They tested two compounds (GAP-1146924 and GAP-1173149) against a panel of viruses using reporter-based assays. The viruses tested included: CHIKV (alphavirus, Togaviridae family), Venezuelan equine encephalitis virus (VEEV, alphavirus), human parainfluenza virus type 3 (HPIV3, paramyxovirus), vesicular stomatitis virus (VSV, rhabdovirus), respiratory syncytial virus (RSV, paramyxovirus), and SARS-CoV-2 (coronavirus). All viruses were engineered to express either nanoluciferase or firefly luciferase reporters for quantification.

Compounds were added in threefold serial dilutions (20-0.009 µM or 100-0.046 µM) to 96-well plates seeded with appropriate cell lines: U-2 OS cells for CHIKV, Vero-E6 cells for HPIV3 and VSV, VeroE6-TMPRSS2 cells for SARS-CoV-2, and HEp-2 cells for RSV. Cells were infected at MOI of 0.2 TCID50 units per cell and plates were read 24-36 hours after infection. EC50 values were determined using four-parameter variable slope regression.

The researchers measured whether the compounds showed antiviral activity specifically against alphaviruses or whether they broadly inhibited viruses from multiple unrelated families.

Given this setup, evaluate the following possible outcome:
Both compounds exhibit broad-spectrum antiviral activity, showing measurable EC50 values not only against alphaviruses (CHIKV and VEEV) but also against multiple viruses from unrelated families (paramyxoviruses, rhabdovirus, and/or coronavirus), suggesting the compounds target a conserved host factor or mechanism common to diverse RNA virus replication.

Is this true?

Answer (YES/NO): NO